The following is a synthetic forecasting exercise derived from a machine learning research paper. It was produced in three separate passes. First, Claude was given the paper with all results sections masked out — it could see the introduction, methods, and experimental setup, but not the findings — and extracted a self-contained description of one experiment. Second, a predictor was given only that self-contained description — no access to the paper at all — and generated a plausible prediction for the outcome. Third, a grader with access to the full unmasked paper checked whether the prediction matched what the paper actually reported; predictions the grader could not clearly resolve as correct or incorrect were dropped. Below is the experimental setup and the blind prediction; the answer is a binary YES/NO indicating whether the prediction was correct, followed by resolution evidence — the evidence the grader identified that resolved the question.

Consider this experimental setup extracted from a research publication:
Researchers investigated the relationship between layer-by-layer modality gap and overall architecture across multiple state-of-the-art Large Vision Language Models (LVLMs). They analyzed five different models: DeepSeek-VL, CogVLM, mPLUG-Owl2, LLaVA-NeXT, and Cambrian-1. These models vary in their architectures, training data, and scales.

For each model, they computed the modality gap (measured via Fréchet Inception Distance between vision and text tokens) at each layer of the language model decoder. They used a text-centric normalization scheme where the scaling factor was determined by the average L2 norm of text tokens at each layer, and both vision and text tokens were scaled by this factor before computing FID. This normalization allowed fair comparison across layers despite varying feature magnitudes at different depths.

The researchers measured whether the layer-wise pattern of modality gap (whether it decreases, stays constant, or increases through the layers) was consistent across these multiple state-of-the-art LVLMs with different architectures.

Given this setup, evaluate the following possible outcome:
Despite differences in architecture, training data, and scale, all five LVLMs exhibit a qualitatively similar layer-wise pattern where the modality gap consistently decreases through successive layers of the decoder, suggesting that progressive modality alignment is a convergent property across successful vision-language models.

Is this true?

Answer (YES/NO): YES